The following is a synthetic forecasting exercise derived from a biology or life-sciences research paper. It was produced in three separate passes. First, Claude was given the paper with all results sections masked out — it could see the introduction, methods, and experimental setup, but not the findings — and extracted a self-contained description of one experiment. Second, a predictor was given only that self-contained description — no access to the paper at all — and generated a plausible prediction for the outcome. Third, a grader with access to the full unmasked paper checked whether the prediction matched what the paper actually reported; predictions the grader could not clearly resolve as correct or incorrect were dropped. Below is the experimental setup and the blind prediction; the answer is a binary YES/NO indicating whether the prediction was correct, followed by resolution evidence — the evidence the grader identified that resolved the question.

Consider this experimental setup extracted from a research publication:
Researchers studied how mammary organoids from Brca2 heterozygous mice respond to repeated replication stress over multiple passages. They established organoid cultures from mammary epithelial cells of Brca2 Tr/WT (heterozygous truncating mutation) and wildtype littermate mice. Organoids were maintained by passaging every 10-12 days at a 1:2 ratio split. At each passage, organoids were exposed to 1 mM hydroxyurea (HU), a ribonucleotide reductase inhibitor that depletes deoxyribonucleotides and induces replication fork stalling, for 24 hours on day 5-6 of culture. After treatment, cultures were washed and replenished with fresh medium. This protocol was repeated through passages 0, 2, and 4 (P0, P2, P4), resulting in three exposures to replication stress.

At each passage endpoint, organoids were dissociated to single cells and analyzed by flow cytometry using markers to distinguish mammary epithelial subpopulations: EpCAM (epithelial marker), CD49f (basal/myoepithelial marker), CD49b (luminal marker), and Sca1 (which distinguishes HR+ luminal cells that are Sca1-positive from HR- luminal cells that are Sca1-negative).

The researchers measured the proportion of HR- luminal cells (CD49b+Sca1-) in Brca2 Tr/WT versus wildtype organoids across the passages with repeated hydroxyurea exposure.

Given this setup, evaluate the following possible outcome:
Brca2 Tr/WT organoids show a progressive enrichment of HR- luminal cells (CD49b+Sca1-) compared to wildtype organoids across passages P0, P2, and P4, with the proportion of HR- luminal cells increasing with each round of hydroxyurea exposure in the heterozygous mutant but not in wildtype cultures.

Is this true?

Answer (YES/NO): YES